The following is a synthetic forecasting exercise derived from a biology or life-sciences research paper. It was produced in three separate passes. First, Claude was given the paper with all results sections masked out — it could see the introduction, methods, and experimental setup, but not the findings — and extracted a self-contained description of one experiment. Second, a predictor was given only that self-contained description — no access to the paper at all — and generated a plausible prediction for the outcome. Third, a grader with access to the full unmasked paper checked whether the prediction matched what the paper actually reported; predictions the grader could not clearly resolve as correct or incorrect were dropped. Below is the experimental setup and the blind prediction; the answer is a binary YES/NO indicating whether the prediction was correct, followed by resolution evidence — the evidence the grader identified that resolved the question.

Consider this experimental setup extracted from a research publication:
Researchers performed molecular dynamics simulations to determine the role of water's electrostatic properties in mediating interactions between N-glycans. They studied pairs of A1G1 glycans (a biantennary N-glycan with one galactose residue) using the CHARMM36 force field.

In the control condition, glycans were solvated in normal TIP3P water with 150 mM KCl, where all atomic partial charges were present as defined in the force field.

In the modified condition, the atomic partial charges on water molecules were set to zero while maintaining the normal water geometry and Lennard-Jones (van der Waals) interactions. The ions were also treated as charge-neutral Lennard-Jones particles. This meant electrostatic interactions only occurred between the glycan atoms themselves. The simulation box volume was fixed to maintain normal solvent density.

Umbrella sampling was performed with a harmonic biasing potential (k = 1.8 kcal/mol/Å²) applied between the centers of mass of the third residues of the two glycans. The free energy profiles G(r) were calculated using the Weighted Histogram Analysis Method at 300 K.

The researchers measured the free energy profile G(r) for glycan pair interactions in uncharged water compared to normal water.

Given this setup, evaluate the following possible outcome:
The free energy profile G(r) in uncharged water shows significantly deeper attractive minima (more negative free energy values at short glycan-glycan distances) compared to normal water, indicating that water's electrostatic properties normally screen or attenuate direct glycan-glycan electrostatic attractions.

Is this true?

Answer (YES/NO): YES